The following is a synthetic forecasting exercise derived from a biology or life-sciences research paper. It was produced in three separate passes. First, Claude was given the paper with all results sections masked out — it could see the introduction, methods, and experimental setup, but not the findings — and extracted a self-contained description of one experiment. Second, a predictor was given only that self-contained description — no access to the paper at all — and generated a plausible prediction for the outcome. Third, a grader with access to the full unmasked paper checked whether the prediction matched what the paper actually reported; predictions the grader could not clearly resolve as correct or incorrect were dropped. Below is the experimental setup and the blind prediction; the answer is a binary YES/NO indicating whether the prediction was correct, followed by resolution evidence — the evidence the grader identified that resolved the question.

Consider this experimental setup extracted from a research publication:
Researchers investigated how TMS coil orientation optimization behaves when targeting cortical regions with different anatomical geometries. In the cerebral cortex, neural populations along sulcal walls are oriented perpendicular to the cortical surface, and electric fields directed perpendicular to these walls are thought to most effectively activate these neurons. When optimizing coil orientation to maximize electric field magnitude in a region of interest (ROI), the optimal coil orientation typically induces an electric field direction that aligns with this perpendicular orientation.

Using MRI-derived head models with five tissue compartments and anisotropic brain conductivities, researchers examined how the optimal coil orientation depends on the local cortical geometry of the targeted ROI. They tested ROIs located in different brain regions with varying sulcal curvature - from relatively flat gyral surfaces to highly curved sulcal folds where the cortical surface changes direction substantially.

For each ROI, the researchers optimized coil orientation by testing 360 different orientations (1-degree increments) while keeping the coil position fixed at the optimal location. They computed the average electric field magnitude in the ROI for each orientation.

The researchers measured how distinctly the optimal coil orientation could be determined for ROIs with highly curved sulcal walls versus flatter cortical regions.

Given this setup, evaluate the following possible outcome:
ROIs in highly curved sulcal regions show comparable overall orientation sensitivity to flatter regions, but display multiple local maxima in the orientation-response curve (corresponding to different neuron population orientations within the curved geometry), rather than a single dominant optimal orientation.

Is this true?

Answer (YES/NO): NO